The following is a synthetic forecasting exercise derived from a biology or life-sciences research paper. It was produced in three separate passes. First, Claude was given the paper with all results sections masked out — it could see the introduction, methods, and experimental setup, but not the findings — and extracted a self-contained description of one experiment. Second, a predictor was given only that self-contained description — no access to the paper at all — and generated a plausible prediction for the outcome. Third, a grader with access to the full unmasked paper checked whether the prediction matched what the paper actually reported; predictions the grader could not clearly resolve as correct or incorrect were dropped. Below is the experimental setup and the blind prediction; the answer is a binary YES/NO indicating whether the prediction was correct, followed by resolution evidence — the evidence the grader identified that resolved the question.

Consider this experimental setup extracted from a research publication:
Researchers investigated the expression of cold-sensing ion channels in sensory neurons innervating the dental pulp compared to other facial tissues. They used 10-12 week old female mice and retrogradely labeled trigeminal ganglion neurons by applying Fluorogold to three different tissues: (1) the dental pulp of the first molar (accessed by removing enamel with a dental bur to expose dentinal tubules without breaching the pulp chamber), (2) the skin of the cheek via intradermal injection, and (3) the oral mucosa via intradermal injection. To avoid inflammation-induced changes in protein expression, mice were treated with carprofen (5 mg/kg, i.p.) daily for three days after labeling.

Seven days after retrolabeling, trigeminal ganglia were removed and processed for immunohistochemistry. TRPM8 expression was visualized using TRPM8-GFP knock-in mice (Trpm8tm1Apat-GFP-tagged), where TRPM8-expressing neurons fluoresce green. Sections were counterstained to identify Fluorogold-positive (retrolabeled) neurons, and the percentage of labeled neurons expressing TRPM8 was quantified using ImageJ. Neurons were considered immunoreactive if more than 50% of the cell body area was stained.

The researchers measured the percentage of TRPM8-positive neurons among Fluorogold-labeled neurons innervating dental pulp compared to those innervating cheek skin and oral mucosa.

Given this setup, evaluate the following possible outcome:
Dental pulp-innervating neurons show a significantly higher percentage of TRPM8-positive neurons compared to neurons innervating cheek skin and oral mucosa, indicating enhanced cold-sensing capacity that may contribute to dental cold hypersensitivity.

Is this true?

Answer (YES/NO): NO